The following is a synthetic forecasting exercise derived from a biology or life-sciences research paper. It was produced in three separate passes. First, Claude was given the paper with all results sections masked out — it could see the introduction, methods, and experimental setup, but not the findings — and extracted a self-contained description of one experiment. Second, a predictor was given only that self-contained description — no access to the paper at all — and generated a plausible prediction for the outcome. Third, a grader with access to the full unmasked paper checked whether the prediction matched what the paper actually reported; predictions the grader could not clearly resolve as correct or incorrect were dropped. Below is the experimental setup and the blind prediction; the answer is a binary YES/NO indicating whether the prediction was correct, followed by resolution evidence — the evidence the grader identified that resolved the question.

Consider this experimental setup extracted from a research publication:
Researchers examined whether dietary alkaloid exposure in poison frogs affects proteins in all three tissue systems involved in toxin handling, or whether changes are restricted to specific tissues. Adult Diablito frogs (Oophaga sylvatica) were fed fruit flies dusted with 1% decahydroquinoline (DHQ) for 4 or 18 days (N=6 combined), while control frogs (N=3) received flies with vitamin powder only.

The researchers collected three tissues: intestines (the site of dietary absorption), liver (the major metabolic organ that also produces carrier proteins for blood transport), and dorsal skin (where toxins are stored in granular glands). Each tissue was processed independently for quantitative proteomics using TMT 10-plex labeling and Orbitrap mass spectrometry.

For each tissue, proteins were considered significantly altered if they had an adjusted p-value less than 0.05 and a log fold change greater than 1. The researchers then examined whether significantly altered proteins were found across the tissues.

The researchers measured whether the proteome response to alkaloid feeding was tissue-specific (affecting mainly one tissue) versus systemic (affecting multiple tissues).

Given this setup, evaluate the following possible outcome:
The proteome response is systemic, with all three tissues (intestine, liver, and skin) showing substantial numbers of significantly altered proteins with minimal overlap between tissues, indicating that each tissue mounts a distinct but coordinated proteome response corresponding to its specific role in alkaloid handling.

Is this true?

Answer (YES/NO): YES